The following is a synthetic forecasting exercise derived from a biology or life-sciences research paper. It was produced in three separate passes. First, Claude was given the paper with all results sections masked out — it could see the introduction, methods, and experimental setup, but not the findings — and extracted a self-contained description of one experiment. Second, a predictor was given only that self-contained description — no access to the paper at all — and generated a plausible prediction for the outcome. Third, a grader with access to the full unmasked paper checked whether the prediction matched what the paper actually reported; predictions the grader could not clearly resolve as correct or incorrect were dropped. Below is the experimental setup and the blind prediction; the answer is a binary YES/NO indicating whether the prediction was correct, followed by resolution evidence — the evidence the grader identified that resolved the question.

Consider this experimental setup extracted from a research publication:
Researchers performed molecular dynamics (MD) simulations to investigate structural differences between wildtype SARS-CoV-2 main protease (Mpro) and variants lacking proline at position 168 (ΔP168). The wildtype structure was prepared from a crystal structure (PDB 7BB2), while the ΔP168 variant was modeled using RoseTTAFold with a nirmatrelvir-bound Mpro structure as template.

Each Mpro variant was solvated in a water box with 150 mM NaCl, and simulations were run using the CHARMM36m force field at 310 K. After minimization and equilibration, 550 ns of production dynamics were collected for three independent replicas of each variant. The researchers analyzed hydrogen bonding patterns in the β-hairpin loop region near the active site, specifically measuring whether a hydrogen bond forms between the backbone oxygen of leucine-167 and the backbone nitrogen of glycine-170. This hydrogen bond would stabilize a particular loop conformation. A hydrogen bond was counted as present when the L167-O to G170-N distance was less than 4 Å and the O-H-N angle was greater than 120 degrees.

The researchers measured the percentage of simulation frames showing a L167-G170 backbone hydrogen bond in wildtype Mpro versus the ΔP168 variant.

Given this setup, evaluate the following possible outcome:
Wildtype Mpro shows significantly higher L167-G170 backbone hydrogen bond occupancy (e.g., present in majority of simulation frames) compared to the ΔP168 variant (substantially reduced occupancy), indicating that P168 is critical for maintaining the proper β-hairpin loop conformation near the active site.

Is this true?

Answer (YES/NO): YES